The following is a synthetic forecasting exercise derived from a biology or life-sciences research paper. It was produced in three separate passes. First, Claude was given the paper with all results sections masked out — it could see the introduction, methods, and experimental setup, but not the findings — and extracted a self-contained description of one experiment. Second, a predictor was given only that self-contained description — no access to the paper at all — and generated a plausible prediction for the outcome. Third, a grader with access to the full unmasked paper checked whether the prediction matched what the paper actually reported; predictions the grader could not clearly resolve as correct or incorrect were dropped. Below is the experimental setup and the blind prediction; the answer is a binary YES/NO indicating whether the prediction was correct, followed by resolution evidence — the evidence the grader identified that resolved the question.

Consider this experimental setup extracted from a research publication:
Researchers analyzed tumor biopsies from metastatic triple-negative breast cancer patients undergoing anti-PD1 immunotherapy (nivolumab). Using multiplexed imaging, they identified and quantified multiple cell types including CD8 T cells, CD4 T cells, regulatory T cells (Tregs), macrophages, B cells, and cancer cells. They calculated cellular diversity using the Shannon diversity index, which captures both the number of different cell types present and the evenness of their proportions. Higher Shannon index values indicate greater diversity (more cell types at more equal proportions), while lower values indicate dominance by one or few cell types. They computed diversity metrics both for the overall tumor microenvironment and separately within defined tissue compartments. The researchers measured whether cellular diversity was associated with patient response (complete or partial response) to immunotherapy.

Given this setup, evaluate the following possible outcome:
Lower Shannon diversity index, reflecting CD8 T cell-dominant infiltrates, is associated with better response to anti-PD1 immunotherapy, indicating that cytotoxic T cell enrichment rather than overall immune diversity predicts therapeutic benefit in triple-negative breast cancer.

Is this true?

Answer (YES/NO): NO